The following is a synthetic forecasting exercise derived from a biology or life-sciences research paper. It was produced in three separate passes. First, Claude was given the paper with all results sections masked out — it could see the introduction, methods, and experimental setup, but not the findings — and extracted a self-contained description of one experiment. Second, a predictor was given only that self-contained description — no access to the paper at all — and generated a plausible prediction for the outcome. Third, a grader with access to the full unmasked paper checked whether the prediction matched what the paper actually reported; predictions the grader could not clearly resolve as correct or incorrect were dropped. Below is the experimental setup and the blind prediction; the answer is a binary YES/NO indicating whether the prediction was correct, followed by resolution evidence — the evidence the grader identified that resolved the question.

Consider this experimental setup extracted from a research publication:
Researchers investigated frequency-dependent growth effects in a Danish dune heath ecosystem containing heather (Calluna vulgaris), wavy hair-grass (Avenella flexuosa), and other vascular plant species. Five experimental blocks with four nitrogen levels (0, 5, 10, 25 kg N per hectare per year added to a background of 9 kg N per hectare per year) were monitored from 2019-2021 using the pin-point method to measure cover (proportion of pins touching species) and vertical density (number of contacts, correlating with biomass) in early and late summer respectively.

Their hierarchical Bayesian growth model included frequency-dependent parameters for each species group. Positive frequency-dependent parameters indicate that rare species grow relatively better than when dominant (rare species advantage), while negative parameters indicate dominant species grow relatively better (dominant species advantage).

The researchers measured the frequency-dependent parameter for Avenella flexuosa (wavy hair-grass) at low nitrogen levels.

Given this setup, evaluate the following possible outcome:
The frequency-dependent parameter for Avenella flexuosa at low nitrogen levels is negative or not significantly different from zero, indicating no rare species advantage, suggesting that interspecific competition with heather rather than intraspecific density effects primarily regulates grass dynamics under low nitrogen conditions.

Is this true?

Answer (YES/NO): NO